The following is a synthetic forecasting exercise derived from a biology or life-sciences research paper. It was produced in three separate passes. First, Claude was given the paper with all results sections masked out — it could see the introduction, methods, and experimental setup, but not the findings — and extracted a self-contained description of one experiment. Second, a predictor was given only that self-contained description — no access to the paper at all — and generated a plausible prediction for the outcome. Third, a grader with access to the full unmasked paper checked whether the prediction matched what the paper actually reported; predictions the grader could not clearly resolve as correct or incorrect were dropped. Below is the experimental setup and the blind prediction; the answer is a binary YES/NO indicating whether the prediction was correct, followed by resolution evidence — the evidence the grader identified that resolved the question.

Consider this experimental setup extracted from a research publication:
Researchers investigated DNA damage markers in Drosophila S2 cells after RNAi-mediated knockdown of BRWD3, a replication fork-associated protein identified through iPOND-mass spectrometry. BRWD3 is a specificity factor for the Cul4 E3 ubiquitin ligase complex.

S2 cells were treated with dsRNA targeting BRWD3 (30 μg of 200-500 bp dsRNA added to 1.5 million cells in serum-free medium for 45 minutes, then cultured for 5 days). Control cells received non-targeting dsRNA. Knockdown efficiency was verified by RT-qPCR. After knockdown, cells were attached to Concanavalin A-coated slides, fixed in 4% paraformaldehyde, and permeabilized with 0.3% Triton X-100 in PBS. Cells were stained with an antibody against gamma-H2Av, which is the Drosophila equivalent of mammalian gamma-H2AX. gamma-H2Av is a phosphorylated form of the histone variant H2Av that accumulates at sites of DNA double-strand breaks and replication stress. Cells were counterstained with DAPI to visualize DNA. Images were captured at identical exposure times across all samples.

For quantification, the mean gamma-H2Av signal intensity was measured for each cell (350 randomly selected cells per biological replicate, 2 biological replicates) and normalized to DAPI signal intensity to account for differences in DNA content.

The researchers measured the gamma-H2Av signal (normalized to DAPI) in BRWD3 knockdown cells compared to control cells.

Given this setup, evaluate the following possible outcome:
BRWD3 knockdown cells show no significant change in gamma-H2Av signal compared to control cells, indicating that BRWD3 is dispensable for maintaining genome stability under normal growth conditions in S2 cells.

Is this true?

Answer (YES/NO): NO